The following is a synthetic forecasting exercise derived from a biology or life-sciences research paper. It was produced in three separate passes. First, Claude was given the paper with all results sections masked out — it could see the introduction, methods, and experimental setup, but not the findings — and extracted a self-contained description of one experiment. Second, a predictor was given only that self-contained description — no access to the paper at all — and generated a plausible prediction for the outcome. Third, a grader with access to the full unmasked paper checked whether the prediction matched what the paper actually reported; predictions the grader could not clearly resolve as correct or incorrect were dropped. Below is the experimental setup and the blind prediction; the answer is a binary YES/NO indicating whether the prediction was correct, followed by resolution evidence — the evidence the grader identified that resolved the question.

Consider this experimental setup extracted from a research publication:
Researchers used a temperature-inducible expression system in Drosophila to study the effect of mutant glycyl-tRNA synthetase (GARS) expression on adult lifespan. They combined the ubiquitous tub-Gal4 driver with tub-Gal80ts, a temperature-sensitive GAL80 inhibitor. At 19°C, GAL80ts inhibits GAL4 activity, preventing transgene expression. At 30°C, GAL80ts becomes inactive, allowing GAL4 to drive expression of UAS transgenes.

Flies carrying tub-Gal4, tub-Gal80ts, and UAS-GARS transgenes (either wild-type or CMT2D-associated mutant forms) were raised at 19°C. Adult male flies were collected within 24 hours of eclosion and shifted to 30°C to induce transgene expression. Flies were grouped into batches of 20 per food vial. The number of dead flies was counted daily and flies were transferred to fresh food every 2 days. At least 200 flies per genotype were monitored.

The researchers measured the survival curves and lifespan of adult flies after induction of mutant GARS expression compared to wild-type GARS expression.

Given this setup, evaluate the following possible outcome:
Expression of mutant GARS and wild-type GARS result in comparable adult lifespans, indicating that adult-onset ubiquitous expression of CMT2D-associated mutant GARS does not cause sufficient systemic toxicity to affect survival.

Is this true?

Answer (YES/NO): NO